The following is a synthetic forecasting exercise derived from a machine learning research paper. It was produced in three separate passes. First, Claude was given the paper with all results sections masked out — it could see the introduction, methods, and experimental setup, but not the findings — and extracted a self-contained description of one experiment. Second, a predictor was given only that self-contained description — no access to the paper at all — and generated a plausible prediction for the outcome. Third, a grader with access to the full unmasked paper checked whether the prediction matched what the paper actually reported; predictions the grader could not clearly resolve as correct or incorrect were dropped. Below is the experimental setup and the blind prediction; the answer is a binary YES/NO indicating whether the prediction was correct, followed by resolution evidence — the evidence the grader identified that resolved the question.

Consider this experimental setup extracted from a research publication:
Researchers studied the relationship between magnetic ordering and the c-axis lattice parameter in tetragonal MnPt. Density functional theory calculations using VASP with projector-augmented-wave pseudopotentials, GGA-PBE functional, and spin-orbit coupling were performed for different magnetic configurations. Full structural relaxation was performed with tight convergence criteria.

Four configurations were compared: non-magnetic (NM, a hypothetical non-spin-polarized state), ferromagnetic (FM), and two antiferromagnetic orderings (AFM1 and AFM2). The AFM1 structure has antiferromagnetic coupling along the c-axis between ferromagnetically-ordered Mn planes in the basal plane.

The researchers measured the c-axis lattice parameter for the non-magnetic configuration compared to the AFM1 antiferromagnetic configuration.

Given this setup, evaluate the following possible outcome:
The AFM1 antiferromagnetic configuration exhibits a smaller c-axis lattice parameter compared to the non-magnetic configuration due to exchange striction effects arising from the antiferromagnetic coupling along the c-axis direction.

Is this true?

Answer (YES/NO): YES